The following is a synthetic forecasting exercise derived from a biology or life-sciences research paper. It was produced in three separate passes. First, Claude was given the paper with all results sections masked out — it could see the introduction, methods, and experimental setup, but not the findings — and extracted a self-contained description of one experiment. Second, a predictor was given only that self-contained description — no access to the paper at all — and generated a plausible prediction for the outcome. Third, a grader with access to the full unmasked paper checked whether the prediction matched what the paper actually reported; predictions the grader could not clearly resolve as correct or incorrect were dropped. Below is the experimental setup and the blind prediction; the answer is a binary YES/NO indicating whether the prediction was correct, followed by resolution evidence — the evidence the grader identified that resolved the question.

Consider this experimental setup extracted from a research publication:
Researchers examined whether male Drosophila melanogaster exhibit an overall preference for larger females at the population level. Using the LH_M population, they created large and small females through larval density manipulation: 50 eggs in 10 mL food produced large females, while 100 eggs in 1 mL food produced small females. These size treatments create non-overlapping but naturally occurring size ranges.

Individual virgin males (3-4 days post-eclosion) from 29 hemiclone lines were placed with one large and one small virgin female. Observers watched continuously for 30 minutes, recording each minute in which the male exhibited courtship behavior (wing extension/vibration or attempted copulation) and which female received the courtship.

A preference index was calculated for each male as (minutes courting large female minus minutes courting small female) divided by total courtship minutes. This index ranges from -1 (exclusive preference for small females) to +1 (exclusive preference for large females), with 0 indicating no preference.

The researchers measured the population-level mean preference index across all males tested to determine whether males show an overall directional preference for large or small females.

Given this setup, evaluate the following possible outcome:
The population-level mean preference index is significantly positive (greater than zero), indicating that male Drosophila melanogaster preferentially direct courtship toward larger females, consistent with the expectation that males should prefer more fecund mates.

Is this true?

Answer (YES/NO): YES